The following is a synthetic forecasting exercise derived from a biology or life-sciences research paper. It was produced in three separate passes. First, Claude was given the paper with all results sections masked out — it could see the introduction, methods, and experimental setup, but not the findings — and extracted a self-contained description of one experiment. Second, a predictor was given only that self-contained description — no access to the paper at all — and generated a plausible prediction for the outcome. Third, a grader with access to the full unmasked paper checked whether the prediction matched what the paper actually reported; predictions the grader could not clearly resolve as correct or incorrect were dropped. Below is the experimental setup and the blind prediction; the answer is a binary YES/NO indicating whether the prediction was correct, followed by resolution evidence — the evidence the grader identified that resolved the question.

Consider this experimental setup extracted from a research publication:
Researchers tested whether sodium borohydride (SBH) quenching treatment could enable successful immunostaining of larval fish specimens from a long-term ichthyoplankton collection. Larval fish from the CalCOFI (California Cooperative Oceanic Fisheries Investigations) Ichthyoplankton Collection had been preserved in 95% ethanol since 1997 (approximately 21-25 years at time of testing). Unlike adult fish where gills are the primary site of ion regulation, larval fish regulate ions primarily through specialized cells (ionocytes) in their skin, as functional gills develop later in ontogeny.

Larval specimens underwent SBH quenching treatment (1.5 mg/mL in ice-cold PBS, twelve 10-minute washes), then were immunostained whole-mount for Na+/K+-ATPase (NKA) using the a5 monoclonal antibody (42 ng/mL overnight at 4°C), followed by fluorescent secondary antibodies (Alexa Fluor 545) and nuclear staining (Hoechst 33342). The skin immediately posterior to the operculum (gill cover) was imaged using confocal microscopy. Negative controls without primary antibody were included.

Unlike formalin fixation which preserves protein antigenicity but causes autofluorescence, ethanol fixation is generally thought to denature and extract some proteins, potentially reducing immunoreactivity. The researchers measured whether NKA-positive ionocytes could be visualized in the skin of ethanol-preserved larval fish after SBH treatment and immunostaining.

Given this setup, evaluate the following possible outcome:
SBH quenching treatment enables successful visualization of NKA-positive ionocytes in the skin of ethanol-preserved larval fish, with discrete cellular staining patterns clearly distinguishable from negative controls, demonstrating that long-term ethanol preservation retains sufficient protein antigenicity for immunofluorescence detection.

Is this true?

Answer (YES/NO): NO